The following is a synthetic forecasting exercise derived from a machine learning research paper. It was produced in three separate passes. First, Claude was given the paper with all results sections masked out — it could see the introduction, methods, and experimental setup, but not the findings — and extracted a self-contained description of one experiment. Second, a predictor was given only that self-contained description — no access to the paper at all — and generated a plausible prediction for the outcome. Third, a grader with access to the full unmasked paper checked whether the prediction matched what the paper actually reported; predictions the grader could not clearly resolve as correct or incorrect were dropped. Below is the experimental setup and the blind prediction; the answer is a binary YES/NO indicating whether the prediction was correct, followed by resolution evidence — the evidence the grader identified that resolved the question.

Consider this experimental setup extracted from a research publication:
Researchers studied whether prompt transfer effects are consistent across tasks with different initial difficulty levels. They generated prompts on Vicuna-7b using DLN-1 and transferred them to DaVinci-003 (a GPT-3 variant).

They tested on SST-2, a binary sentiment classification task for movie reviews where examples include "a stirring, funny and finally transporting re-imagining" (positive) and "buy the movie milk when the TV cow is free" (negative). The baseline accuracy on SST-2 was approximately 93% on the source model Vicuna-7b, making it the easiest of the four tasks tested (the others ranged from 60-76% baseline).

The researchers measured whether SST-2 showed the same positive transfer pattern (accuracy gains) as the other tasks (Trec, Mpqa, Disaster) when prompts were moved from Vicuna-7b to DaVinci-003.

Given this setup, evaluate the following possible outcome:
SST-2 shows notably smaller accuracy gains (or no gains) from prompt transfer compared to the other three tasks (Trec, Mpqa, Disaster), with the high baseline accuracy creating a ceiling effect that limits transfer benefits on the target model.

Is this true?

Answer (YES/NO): YES